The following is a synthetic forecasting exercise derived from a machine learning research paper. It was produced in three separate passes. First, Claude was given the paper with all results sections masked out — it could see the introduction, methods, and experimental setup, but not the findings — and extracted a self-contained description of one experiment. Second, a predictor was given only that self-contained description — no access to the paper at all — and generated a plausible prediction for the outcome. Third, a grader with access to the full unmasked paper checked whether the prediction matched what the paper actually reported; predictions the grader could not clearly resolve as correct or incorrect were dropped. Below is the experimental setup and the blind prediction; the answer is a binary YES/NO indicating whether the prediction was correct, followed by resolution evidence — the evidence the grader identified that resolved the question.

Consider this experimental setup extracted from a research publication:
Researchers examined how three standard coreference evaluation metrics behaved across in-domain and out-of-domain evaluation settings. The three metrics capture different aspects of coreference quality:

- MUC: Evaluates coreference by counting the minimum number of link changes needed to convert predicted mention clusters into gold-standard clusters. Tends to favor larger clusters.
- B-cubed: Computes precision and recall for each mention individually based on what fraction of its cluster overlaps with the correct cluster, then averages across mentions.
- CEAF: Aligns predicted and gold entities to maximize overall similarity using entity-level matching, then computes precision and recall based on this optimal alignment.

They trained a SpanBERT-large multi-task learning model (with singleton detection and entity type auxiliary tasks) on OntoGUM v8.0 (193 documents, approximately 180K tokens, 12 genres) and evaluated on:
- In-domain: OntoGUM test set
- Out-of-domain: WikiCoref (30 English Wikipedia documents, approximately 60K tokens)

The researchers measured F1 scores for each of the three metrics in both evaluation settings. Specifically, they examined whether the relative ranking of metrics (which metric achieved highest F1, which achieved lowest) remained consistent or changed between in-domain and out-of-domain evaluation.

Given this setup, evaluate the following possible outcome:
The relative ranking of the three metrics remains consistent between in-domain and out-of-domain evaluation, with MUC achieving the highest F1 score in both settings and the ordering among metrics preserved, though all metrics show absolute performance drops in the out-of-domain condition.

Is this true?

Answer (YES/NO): YES